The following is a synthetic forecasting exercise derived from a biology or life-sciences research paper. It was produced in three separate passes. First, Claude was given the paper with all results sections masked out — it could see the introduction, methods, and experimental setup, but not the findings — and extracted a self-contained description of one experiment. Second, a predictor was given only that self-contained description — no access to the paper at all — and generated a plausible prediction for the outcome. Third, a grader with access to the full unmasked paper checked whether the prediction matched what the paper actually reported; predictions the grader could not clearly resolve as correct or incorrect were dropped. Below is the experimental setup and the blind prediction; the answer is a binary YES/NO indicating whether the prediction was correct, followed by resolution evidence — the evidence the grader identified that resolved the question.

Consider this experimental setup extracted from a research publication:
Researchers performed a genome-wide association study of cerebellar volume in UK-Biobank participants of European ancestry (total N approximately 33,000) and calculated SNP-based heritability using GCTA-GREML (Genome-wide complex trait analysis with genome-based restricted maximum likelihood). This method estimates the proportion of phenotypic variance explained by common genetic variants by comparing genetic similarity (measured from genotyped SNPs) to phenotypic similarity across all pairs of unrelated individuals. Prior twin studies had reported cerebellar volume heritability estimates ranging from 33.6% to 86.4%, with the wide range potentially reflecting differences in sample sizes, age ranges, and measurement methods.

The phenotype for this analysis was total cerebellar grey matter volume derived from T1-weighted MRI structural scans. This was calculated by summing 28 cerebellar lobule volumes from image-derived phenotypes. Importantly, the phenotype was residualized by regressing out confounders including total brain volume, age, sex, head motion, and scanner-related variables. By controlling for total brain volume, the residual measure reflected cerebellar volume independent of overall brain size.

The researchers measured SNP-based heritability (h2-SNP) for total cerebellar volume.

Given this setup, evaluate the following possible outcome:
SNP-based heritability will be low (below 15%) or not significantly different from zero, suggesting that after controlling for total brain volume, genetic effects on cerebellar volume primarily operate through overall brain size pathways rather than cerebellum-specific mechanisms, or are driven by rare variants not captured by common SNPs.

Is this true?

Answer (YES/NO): NO